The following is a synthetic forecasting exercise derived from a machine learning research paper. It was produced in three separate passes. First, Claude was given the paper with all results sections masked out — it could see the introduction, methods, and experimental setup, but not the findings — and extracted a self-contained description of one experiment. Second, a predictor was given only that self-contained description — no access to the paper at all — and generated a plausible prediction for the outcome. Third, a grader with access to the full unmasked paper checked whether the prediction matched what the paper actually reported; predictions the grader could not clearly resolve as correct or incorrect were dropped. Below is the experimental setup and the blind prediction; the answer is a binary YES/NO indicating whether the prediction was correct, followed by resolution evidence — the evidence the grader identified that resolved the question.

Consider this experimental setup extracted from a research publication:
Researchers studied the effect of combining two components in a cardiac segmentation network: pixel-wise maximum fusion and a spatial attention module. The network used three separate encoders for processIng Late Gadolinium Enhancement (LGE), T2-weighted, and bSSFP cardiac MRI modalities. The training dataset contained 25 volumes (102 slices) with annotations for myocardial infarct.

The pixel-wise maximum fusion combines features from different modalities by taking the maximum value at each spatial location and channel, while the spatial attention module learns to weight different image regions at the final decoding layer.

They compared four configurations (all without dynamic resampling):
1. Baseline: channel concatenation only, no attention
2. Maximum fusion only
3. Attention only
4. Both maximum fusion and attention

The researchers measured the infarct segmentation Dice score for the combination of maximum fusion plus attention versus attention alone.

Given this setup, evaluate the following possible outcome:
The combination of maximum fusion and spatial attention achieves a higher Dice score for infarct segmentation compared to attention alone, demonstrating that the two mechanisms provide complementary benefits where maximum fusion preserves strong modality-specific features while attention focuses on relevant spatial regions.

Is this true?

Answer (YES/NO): NO